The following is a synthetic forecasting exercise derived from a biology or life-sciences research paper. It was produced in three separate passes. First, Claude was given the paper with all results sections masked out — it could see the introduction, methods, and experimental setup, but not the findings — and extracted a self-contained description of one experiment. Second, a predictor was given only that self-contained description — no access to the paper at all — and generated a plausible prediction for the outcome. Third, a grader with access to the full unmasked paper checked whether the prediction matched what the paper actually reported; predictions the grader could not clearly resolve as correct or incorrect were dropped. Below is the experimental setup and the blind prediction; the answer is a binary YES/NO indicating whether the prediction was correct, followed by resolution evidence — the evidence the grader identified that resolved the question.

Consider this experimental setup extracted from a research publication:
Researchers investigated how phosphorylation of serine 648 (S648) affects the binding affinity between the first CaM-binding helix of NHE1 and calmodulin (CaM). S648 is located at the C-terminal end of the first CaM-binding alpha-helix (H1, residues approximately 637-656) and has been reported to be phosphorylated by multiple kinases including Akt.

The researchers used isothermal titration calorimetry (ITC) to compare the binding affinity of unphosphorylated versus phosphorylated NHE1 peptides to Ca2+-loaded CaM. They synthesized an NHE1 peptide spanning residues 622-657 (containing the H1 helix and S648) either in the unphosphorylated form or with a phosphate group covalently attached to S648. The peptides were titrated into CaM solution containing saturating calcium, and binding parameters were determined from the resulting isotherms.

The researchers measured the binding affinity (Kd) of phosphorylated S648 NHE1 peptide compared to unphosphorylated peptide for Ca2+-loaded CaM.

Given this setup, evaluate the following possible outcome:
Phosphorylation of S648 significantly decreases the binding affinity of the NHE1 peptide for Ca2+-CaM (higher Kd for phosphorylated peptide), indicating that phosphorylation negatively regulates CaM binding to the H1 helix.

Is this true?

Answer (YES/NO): YES